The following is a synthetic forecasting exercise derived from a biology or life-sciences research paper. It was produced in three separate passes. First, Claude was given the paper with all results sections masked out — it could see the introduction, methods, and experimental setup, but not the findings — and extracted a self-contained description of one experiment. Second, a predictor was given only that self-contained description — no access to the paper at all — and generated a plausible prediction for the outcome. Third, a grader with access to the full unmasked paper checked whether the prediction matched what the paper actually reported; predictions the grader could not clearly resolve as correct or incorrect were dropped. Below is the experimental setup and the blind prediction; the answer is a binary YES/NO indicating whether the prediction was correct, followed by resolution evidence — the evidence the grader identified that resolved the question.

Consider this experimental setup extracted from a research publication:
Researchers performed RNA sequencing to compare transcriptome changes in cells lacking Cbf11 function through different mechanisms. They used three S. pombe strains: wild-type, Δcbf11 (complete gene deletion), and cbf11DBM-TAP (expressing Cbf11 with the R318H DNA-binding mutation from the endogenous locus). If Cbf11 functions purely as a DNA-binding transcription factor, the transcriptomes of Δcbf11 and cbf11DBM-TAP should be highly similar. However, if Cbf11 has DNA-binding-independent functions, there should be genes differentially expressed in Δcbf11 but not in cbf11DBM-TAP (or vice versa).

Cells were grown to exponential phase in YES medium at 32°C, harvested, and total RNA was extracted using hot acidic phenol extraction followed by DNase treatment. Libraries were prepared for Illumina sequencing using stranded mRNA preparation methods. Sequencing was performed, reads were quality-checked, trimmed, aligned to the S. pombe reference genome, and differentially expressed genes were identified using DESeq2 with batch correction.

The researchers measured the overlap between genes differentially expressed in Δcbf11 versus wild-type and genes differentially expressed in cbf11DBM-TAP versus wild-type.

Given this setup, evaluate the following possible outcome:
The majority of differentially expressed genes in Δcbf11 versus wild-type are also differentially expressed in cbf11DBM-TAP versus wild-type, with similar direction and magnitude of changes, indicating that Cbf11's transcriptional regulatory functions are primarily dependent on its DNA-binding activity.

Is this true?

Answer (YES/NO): YES